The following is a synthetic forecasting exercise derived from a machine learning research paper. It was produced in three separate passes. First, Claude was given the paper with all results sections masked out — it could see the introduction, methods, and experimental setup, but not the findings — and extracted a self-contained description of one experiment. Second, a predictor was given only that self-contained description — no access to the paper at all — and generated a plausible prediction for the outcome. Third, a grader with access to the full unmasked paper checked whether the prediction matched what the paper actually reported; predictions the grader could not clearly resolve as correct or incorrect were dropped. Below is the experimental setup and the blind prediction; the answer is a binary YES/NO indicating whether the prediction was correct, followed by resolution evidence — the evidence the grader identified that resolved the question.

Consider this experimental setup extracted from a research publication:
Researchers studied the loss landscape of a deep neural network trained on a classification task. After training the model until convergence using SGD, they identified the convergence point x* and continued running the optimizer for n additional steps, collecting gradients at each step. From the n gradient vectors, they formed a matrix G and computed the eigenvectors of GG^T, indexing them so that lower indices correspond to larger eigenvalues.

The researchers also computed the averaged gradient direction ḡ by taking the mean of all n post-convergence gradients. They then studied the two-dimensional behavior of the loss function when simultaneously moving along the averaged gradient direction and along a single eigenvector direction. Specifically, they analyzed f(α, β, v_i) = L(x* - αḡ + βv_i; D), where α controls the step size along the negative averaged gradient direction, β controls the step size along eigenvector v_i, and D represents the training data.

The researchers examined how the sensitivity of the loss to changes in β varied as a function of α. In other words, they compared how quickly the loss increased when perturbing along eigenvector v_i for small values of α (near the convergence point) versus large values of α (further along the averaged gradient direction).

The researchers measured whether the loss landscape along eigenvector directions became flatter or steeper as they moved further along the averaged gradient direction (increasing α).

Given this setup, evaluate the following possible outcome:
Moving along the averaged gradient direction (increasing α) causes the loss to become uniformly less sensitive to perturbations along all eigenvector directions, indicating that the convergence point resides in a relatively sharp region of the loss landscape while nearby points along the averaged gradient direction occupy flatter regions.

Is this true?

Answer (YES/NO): YES